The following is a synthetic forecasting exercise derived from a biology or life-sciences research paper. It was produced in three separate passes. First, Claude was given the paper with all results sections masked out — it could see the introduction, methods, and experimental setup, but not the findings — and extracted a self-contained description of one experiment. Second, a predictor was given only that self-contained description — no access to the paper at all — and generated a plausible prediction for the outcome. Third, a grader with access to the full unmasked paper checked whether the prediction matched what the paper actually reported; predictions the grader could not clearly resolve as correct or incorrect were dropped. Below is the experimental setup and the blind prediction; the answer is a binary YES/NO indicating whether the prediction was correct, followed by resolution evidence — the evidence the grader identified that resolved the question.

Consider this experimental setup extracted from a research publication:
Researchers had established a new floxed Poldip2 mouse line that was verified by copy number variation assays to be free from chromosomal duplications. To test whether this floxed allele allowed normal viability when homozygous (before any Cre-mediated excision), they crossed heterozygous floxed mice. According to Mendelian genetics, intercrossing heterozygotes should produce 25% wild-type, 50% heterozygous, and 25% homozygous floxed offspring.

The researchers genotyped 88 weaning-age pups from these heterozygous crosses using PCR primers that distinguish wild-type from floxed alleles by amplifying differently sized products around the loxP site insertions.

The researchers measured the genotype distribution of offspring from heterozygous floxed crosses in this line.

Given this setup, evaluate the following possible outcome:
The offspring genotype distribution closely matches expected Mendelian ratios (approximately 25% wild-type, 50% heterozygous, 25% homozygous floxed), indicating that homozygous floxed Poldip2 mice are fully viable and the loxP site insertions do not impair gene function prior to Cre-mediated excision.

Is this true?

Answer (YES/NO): YES